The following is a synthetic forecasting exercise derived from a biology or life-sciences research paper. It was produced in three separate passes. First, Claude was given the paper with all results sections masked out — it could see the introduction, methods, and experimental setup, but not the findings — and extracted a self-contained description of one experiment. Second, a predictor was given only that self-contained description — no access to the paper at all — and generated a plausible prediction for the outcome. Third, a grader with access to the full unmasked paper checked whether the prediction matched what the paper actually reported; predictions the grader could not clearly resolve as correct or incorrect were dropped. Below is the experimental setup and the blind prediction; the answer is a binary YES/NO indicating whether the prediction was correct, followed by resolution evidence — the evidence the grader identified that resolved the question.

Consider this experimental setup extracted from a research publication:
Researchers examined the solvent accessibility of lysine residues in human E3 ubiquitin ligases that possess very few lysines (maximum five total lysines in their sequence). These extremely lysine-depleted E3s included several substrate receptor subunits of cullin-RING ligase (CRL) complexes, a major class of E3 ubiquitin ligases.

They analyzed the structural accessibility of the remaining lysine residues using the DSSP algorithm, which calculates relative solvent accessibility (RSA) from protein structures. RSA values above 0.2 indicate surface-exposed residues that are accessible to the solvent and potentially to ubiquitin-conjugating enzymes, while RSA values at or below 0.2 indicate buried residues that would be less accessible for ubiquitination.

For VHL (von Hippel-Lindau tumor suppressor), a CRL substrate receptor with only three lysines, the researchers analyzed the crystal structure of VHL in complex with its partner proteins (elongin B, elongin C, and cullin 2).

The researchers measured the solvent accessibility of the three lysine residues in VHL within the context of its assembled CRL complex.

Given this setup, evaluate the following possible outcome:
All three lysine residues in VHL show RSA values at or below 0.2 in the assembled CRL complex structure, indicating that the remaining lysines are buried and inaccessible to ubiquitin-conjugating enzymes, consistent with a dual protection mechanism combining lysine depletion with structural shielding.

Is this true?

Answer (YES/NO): NO